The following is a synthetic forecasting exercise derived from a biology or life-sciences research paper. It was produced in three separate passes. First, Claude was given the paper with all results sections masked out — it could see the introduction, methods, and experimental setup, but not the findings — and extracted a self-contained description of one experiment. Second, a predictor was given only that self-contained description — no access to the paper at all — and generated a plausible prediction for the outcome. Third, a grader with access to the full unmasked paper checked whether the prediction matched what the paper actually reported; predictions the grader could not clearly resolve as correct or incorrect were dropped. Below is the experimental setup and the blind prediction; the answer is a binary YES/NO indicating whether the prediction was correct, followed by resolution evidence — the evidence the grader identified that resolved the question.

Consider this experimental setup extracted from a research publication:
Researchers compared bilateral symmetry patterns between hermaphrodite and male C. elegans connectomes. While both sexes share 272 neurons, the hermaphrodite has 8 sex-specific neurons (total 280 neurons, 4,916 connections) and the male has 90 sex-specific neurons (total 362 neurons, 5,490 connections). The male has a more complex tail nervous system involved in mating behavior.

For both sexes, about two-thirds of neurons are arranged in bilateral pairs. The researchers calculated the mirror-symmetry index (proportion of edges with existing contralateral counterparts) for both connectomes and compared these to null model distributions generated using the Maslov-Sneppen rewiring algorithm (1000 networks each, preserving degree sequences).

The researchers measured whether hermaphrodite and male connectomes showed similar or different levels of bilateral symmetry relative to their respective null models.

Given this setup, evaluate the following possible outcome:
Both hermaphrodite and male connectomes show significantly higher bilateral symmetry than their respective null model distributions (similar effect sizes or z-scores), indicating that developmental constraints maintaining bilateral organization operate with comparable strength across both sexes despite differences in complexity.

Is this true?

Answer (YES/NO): YES